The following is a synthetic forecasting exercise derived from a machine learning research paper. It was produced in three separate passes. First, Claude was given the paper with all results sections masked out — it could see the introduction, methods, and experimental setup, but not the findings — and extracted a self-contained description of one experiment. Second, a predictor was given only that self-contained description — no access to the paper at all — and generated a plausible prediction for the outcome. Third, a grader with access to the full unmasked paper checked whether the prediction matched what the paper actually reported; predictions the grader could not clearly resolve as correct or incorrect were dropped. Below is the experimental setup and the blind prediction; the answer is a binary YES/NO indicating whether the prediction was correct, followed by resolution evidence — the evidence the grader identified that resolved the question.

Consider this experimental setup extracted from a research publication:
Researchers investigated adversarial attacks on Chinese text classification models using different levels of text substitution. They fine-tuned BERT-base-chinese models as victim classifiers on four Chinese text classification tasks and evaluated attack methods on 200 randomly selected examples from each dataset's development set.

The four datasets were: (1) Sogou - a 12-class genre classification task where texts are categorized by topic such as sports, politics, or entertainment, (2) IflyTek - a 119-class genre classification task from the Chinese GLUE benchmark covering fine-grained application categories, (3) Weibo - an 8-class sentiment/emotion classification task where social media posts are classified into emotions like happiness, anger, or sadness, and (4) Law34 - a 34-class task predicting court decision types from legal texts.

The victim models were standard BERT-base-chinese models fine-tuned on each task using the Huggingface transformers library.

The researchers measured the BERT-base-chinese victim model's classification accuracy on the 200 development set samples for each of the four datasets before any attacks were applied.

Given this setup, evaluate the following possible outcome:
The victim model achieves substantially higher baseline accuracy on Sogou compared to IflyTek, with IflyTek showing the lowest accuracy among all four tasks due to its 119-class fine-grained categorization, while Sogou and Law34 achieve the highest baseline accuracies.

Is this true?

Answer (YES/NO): YES